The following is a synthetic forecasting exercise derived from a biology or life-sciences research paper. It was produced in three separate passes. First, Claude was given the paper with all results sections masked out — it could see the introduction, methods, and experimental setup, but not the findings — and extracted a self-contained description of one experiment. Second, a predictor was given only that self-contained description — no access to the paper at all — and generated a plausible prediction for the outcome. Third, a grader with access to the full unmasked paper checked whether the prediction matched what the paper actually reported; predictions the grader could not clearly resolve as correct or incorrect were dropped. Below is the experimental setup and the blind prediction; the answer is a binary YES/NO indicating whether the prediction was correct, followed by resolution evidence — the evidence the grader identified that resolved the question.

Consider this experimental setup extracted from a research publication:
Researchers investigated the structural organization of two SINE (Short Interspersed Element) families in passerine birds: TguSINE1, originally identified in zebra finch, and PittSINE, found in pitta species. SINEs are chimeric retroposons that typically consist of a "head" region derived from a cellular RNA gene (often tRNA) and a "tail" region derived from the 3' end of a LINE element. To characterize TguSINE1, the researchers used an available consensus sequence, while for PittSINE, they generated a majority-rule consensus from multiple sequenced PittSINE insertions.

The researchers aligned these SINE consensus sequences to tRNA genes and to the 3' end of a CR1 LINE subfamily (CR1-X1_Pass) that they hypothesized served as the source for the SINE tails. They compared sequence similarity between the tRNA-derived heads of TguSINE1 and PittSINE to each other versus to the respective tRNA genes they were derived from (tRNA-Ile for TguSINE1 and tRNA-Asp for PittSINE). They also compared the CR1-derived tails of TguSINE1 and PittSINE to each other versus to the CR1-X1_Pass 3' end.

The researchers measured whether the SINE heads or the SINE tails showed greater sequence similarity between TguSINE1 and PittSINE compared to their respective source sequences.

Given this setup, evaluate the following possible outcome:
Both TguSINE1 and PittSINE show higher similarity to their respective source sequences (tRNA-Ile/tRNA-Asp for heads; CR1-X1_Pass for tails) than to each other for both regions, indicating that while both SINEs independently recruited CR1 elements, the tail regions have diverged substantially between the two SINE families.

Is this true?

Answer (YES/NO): NO